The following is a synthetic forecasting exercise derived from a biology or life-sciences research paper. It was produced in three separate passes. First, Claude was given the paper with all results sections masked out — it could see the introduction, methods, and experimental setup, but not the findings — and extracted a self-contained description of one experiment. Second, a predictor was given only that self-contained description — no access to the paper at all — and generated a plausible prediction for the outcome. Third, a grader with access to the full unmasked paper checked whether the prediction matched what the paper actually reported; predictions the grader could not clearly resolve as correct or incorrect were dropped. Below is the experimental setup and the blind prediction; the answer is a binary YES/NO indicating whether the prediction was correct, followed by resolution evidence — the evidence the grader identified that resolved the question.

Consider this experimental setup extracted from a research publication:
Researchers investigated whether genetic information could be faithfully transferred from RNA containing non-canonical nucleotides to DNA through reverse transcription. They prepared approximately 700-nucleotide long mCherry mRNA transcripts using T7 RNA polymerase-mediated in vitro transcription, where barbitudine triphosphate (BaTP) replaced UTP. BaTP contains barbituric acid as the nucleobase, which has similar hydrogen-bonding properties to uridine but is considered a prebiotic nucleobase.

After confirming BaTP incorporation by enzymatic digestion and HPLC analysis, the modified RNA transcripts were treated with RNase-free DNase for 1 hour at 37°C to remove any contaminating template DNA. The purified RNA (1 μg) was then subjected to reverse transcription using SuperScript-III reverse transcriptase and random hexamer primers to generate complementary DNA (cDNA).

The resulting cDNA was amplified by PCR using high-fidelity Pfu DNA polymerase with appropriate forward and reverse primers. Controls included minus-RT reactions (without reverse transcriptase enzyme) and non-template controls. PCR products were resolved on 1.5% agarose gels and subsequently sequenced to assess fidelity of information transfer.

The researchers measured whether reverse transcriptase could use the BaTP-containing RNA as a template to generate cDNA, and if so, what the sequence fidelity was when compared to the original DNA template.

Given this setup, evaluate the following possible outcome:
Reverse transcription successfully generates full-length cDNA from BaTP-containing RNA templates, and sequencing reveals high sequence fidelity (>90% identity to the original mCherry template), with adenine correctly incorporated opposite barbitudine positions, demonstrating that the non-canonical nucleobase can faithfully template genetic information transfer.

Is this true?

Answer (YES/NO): YES